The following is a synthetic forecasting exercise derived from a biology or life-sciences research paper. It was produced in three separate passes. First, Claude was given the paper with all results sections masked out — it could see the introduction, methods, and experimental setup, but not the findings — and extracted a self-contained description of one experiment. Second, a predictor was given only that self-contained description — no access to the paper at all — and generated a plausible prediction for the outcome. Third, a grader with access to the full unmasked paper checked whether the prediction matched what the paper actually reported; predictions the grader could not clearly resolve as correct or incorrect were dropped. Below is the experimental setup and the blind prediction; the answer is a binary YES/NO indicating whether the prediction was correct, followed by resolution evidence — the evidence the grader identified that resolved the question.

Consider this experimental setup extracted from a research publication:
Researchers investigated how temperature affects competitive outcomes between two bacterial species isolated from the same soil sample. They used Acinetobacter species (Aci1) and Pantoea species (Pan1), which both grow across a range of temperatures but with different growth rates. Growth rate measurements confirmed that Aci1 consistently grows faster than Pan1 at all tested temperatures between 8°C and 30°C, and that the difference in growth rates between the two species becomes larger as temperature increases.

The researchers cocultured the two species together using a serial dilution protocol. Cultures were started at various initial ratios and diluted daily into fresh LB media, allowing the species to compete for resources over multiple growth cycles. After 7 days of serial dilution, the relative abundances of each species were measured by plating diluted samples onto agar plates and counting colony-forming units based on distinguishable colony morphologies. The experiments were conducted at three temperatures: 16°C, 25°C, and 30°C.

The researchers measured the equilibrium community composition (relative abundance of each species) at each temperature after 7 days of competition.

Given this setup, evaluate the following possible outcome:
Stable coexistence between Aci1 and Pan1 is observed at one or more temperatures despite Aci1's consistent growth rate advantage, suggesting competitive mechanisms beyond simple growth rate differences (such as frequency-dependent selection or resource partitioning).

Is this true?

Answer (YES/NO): NO